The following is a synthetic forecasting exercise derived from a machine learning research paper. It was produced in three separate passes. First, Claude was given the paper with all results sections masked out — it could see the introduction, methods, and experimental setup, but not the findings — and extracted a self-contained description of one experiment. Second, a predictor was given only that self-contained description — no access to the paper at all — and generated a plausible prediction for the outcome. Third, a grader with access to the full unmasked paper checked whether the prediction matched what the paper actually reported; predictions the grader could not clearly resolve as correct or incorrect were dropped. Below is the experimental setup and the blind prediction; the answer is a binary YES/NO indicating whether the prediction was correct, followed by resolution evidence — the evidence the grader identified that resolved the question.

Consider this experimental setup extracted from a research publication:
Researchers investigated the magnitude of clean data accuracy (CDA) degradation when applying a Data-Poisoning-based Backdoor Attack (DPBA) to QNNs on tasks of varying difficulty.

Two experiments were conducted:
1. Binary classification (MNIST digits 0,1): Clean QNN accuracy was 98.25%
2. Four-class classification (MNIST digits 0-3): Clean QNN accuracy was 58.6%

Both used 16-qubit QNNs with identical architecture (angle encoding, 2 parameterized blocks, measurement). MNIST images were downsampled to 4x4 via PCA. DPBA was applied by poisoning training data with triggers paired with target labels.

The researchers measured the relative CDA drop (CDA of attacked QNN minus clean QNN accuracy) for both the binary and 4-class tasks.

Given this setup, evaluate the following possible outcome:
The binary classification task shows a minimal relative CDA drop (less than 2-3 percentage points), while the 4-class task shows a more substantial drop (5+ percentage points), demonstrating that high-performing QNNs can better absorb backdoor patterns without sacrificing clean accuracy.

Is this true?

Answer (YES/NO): NO